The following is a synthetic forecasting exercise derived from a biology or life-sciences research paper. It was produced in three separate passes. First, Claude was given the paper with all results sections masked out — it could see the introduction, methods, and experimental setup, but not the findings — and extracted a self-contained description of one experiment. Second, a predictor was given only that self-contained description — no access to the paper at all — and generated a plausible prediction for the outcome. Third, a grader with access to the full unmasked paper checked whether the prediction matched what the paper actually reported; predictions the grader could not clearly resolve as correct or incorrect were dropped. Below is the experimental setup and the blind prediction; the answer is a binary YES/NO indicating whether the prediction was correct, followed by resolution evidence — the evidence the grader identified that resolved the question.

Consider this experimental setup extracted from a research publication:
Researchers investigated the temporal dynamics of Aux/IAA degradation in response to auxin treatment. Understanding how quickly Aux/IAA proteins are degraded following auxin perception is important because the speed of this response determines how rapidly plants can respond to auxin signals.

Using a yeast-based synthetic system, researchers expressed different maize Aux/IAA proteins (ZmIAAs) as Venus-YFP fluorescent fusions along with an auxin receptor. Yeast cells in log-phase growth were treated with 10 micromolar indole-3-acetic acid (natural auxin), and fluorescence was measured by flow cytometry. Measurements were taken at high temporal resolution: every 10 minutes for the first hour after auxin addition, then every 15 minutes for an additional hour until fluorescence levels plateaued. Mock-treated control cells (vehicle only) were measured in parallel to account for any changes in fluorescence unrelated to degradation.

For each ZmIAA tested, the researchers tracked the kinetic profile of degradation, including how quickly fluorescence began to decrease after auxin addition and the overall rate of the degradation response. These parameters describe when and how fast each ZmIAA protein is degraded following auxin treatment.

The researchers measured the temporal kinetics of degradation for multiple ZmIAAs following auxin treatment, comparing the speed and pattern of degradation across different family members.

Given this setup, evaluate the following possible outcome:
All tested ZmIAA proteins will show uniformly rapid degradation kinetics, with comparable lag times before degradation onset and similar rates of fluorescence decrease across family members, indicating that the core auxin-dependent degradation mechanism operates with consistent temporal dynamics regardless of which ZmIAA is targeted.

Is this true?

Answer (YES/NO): NO